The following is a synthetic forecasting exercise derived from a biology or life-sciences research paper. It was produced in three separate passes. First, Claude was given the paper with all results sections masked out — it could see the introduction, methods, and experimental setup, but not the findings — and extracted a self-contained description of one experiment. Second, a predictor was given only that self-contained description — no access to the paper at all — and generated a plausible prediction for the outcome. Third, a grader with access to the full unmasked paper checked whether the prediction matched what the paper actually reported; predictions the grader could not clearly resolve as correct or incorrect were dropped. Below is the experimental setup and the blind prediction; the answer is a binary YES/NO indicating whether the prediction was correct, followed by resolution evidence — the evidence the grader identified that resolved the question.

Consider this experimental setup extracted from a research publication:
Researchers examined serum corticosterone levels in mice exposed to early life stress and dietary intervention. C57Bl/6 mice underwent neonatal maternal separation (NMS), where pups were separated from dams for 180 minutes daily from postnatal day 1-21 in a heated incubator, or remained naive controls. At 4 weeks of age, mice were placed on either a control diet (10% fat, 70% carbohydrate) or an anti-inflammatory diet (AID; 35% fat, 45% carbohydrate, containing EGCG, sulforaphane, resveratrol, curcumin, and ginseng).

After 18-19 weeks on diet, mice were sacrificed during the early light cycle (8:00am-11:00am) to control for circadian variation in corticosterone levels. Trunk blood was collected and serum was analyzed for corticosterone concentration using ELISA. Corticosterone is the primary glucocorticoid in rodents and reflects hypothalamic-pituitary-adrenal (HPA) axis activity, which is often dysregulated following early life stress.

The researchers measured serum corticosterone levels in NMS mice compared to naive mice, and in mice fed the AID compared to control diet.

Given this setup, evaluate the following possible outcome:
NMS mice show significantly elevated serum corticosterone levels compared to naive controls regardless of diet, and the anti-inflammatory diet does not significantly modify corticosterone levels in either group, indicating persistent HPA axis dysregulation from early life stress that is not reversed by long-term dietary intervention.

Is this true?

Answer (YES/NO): NO